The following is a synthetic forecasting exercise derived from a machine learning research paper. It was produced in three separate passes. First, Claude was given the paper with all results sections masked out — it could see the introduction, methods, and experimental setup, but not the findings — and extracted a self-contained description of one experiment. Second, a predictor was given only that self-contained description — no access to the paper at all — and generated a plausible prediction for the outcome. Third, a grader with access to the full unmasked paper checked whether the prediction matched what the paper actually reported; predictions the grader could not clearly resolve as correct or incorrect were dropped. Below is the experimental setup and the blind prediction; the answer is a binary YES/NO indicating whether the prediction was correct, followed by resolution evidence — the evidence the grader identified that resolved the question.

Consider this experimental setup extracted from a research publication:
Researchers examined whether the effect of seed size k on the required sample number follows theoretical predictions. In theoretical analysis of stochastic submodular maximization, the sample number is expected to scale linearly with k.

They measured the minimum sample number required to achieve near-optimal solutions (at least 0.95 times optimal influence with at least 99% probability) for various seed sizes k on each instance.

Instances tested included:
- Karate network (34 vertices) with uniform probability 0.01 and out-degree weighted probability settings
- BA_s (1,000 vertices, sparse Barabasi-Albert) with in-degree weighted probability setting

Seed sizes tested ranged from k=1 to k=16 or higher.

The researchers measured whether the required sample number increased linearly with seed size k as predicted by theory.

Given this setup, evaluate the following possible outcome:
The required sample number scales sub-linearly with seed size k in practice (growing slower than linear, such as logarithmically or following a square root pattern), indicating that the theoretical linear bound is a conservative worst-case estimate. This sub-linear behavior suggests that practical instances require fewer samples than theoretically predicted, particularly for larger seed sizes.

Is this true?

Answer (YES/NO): NO